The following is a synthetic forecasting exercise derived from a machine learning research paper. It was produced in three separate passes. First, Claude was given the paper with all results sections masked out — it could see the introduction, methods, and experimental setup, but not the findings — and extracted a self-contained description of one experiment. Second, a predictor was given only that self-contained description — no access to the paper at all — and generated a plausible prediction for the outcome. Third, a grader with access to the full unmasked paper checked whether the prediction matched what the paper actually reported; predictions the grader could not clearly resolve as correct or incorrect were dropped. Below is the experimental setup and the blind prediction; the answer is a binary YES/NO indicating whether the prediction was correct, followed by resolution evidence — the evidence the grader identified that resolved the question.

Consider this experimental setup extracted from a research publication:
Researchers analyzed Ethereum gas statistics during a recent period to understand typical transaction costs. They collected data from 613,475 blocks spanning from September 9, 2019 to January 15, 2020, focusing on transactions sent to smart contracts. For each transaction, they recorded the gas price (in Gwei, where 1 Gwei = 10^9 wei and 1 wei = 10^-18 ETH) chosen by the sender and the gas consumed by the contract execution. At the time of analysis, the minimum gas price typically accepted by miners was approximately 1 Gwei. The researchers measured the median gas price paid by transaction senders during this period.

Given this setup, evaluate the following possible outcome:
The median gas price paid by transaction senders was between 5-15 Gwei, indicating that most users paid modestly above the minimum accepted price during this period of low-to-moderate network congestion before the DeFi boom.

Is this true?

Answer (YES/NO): YES